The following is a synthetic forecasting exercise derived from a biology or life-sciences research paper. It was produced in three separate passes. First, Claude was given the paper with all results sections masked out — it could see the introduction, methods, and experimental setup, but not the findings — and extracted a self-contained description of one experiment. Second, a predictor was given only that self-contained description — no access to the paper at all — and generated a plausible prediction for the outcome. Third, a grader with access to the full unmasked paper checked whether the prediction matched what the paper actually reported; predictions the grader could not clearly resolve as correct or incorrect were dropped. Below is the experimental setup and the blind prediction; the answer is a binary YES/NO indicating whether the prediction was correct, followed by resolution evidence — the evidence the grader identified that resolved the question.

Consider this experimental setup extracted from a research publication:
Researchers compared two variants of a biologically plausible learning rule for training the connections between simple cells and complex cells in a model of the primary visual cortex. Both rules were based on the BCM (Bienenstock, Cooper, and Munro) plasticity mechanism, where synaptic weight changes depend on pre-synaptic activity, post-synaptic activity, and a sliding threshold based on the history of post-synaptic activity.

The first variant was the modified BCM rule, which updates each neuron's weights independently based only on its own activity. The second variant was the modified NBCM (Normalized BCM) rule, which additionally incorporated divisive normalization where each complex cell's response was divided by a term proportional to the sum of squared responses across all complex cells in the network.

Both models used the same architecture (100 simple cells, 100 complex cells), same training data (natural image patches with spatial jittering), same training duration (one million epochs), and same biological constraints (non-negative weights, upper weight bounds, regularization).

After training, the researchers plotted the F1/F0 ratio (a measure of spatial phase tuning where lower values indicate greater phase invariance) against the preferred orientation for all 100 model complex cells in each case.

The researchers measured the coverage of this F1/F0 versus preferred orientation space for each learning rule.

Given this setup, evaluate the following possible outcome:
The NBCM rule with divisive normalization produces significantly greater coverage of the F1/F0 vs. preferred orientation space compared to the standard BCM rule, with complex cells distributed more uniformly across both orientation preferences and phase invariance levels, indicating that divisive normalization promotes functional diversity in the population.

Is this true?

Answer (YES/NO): YES